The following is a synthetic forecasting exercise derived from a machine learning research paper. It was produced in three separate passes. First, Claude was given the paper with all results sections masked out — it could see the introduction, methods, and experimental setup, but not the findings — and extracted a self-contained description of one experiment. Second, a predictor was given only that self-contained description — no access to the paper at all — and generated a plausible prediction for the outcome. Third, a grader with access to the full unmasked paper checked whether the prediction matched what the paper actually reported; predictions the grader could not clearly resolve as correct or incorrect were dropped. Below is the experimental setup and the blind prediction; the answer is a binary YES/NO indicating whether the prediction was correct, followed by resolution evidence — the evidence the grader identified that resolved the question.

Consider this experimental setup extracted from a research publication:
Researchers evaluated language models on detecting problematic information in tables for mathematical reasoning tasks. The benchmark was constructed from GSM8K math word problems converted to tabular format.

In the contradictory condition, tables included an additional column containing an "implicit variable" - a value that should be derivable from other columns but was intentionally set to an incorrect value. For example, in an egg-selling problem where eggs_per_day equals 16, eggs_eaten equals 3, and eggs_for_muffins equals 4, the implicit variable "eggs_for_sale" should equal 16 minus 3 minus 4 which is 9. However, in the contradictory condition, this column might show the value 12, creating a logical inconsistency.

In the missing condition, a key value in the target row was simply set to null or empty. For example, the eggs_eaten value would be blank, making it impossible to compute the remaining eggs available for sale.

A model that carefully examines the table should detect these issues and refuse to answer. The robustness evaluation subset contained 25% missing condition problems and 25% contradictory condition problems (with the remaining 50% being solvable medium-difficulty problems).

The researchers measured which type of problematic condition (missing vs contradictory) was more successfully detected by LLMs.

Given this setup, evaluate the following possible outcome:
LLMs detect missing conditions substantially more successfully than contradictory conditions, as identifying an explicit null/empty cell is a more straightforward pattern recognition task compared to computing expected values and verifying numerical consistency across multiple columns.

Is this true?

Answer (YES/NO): YES